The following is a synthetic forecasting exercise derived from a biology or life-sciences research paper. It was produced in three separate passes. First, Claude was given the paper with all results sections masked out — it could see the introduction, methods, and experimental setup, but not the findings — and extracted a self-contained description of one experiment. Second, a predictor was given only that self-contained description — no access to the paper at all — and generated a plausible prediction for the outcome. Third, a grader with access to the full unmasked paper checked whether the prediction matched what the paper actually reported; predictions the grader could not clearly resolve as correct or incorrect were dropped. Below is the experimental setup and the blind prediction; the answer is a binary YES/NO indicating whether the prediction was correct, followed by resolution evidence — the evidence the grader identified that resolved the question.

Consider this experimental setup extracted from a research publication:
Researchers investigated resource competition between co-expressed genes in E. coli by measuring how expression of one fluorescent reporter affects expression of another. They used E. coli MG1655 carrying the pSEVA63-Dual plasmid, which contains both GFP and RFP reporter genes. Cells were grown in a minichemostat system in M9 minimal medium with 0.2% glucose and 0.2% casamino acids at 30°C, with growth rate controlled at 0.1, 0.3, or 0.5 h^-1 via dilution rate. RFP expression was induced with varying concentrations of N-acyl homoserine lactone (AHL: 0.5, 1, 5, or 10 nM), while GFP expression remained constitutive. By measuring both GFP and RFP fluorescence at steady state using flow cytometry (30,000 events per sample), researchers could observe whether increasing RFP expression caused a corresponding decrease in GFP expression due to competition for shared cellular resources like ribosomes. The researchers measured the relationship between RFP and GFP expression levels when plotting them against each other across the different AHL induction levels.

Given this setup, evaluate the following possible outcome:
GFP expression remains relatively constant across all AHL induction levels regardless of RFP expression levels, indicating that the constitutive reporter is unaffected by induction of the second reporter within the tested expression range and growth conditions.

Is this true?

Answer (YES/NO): NO